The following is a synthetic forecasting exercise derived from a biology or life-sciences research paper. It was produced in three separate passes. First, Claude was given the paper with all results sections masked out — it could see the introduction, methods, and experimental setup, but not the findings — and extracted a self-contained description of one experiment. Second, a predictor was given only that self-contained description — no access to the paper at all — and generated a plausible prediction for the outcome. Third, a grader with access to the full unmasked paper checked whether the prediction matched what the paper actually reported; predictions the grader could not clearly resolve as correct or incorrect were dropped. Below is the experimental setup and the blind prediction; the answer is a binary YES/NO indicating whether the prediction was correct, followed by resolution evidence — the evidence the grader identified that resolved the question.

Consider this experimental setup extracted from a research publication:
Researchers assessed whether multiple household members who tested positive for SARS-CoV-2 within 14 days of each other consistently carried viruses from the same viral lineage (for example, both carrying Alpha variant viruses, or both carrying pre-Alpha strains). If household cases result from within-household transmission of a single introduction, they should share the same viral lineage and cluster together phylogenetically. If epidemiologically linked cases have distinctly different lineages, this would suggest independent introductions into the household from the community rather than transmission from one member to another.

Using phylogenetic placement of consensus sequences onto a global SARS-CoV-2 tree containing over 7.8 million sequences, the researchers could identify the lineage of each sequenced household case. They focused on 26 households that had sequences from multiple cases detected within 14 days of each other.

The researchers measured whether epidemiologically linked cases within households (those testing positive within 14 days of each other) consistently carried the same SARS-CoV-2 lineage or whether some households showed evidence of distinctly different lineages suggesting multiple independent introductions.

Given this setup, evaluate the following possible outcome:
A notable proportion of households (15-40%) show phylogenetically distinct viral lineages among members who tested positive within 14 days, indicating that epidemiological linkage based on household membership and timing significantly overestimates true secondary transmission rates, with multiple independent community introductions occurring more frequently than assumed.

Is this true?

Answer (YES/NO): NO